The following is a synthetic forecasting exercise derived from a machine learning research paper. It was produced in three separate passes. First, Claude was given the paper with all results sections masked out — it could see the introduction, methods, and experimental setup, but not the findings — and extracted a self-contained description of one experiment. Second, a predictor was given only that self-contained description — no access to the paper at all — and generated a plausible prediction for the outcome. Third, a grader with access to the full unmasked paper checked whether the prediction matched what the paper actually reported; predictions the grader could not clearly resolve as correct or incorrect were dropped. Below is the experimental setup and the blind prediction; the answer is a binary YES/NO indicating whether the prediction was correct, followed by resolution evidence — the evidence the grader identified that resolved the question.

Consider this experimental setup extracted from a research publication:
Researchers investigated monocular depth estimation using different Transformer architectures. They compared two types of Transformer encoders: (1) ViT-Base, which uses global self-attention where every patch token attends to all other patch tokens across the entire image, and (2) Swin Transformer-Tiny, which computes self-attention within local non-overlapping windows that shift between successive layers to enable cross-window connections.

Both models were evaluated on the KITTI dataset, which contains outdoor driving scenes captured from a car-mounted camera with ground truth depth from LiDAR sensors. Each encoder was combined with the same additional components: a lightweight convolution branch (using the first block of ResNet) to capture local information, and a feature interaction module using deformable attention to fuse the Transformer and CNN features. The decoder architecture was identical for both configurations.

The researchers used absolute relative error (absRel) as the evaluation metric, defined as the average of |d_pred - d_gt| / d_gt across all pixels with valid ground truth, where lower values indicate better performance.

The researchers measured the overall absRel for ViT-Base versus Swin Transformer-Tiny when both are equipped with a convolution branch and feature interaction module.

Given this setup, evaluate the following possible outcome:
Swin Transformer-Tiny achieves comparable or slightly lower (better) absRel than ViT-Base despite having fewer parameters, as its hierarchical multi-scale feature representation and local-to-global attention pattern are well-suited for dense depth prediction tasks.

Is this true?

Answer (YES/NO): YES